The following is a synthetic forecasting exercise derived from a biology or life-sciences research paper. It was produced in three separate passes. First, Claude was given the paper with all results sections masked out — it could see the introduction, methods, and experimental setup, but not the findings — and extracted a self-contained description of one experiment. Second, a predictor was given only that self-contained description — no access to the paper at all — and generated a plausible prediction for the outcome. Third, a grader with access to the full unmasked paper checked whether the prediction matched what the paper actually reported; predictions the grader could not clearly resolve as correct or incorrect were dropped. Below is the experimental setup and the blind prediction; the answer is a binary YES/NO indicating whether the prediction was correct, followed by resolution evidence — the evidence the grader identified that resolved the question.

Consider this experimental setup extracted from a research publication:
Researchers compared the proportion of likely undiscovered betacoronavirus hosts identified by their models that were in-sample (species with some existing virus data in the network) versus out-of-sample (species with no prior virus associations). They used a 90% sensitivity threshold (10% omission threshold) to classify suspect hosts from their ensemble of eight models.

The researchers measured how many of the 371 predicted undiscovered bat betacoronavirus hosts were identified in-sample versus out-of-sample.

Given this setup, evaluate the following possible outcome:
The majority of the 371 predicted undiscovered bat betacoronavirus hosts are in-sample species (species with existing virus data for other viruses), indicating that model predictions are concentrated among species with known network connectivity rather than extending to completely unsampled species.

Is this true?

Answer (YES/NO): NO